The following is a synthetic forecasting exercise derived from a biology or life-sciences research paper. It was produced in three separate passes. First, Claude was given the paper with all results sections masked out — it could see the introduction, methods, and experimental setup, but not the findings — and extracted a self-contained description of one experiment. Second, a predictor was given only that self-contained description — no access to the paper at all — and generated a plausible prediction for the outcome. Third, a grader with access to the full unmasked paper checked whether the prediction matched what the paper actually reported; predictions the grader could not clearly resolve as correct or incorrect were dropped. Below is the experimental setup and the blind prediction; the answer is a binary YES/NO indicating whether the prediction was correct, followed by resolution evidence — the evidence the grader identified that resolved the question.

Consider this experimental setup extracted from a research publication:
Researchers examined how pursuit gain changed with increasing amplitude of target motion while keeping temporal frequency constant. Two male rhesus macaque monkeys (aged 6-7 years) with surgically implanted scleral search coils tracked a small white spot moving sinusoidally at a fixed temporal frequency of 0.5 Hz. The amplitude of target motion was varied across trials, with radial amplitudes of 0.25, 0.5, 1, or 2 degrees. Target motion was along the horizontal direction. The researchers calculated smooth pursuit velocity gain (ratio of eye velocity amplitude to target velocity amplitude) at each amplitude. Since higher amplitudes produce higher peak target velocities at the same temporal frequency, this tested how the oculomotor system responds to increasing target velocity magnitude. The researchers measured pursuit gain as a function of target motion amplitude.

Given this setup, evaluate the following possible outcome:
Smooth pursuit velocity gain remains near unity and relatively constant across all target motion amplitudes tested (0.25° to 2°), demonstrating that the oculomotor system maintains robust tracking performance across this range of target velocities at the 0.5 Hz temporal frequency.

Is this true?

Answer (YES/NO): NO